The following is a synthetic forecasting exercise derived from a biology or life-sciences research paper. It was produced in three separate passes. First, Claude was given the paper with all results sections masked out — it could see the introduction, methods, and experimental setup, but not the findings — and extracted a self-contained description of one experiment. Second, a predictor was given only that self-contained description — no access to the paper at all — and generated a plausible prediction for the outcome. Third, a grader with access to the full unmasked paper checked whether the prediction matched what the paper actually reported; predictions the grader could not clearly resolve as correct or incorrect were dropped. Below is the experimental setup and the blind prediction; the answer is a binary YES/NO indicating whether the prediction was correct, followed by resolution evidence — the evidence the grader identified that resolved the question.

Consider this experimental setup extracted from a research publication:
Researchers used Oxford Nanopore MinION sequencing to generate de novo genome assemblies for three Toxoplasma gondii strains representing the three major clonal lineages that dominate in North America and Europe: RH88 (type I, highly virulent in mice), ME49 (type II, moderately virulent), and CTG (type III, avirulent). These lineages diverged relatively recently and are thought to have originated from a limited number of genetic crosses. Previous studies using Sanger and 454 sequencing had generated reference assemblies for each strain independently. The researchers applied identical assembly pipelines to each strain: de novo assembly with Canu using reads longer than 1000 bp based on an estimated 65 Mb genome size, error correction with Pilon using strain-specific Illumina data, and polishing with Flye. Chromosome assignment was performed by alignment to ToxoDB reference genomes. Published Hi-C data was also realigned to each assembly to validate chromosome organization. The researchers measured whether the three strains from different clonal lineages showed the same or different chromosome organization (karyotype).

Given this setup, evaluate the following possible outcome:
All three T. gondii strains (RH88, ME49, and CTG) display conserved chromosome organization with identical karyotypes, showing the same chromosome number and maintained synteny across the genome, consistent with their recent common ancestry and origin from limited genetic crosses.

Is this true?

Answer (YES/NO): YES